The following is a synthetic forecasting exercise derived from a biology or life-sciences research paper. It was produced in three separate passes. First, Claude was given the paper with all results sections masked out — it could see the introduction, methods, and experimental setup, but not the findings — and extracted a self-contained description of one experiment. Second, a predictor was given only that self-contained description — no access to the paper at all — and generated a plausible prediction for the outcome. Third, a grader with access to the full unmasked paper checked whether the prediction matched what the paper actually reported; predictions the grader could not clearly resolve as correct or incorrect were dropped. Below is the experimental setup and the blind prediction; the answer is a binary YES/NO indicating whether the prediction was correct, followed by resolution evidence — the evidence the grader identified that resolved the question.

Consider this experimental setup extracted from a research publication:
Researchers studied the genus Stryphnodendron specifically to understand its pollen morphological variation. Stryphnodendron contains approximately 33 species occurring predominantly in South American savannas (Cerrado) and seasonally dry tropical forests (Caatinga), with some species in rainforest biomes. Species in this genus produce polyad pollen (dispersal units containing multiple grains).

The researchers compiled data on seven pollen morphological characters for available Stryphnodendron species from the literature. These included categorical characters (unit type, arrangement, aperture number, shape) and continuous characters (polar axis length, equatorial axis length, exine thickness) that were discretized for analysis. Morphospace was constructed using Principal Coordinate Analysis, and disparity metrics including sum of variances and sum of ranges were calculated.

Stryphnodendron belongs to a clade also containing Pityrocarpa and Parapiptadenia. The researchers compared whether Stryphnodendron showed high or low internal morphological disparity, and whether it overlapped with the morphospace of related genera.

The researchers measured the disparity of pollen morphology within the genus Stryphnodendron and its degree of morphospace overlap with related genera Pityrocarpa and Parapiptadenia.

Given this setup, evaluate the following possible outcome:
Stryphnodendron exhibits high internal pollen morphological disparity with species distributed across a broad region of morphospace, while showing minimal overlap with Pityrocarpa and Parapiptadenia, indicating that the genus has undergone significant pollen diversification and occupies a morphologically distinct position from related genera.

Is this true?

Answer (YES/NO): NO